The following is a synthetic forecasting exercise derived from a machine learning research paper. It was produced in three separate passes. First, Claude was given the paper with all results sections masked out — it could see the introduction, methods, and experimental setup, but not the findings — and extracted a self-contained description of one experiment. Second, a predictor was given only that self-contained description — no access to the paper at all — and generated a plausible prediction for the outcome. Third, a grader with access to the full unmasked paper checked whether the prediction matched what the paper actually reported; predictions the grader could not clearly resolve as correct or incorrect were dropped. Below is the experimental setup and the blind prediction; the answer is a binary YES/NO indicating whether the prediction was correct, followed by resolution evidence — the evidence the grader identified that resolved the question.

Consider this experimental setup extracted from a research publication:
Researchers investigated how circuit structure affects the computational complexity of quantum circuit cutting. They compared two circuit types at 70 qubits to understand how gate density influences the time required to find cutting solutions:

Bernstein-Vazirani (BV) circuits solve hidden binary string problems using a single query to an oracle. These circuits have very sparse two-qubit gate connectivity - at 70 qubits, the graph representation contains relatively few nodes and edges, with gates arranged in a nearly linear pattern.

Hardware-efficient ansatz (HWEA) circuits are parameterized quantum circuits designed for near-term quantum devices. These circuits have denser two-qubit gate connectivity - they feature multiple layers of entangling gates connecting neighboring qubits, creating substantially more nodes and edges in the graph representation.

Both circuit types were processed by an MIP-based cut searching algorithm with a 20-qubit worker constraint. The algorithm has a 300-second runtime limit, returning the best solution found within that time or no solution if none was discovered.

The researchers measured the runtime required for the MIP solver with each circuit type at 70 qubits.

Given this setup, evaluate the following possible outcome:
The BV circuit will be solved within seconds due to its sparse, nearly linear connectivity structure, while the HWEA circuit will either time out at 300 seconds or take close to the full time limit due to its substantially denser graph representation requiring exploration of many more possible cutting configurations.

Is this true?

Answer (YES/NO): NO